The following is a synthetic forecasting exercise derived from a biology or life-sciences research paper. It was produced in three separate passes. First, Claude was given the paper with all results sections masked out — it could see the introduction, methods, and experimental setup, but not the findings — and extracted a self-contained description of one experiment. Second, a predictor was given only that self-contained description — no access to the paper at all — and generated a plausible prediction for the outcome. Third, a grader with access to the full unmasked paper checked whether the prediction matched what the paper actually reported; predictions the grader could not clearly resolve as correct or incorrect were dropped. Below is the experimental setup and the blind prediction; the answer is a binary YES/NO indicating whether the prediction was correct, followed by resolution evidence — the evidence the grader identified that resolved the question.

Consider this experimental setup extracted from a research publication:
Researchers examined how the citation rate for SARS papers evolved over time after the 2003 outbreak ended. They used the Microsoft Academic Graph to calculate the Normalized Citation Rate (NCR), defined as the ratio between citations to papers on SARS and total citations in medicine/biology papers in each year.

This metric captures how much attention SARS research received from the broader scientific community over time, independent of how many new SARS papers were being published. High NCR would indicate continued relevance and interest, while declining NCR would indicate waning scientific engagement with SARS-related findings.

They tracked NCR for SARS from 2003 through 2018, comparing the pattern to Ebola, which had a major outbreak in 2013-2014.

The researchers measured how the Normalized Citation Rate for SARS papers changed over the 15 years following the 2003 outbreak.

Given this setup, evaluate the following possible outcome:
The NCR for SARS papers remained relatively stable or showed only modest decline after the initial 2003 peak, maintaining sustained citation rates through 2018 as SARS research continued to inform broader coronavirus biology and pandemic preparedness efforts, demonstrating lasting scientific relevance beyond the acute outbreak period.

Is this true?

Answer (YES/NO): NO